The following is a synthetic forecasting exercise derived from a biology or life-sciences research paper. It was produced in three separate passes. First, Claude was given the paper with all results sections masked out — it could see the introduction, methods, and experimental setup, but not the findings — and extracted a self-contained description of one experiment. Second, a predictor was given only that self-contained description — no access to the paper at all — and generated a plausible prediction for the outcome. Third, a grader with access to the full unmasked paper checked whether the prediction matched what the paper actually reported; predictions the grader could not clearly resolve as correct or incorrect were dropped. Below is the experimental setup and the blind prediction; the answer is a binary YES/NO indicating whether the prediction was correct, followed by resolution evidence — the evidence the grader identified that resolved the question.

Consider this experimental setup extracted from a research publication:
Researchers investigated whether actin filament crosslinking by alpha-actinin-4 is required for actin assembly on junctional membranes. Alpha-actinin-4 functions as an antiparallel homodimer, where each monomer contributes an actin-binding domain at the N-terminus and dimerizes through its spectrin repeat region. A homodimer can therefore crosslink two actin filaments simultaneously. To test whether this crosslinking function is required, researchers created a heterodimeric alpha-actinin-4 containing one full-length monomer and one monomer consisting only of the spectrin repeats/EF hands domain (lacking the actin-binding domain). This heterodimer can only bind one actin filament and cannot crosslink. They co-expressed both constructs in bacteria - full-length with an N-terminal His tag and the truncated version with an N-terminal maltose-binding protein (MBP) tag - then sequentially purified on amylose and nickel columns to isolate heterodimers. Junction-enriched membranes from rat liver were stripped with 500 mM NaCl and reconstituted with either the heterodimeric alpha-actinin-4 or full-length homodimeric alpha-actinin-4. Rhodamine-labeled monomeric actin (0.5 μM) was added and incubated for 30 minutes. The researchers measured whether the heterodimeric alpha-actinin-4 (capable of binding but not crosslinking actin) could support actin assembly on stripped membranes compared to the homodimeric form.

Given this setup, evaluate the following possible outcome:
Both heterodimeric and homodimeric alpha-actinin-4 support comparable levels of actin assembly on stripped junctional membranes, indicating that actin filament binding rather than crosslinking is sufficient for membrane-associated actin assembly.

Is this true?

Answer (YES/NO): YES